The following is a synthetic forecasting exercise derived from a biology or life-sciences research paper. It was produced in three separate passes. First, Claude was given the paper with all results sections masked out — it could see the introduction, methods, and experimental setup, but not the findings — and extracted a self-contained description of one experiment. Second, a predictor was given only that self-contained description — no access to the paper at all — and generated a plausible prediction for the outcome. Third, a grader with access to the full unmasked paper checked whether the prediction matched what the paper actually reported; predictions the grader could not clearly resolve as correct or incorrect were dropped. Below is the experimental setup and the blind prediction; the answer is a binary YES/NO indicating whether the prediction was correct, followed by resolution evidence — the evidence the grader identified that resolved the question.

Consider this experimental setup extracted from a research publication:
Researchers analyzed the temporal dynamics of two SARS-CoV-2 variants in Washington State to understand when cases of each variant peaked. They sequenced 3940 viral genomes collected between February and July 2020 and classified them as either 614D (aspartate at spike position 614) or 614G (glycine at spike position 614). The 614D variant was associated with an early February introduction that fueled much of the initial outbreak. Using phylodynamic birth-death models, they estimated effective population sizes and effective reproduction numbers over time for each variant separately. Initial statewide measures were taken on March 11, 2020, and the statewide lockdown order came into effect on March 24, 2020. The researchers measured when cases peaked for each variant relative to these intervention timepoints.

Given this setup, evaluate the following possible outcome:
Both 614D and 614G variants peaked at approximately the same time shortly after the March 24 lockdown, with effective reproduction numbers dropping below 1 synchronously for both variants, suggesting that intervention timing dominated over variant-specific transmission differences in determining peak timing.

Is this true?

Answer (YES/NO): NO